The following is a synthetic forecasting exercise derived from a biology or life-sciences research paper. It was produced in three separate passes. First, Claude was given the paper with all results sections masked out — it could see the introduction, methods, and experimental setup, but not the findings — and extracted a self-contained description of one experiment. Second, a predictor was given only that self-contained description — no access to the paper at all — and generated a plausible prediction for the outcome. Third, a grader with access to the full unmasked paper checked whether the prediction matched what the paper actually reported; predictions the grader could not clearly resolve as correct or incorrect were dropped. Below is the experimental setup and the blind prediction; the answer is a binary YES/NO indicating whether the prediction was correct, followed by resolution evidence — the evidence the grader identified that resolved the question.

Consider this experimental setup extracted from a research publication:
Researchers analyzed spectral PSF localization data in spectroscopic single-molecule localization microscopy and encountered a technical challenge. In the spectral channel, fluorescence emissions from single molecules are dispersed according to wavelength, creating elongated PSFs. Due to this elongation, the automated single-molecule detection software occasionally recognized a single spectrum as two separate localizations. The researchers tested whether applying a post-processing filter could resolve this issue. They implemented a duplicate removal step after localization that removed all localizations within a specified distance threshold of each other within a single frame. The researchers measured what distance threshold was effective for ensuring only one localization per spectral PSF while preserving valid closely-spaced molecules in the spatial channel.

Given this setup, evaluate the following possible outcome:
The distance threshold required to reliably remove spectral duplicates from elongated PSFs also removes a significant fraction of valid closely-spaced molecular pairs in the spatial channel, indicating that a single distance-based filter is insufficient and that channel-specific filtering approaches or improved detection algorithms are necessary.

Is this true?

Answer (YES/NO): NO